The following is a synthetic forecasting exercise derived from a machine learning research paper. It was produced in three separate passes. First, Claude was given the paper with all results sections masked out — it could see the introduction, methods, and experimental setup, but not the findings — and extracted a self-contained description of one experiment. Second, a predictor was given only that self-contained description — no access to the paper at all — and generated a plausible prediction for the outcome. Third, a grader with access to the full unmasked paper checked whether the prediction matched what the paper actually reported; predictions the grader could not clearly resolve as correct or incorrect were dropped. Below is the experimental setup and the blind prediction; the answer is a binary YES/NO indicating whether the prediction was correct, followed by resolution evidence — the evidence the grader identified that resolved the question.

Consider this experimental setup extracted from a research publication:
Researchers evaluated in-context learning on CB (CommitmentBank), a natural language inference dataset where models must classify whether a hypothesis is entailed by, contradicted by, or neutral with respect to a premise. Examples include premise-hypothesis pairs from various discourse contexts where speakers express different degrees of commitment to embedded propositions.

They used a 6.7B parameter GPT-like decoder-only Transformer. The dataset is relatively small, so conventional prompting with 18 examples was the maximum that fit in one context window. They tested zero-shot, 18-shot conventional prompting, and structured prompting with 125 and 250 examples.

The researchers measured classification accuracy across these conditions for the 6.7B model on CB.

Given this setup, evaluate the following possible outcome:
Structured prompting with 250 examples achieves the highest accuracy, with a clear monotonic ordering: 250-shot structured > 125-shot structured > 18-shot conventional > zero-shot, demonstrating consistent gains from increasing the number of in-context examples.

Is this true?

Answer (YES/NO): NO